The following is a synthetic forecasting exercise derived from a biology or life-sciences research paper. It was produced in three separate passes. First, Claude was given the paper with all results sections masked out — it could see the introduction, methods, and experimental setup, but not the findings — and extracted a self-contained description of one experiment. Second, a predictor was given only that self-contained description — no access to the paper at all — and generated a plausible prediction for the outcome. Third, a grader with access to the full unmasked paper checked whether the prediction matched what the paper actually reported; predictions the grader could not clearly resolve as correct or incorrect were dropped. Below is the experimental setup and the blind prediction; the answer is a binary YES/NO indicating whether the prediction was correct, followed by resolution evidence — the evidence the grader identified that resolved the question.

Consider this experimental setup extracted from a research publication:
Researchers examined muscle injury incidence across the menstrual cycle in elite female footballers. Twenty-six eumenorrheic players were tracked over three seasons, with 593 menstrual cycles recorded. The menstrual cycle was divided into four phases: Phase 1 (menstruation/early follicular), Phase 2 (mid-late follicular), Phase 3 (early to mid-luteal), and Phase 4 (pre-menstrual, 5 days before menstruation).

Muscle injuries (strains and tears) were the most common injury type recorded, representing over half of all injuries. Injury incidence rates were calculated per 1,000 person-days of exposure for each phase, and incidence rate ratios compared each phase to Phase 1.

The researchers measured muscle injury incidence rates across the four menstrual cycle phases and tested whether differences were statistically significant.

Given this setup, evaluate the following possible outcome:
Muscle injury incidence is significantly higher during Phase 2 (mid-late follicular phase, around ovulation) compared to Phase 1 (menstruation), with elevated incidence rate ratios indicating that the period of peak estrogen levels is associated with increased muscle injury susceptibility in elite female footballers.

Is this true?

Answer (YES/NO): NO